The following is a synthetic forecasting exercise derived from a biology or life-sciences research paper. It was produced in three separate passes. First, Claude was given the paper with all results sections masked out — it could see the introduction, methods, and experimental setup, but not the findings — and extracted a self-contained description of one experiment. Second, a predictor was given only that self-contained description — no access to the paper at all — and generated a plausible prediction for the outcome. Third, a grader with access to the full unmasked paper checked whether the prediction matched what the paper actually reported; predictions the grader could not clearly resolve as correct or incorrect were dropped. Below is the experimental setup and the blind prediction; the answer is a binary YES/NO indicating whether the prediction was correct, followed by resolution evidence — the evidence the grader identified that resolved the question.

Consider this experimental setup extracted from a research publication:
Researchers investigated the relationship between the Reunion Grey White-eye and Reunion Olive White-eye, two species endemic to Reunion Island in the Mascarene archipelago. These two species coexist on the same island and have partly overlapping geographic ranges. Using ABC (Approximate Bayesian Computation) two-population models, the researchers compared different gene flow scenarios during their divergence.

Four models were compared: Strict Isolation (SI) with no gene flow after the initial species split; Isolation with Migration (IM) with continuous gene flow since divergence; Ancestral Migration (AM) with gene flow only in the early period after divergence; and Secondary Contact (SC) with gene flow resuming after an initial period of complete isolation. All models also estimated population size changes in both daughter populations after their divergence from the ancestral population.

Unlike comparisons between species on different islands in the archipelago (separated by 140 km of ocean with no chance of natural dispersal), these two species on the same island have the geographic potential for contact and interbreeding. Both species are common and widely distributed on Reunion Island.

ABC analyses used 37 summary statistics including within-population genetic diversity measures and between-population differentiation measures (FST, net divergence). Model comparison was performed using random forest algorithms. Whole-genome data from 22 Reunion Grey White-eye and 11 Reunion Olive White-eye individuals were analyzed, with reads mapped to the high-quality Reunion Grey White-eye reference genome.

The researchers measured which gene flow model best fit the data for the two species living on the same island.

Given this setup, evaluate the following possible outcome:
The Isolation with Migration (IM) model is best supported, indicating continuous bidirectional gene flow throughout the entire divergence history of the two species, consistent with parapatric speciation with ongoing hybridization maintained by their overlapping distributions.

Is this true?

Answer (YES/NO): NO